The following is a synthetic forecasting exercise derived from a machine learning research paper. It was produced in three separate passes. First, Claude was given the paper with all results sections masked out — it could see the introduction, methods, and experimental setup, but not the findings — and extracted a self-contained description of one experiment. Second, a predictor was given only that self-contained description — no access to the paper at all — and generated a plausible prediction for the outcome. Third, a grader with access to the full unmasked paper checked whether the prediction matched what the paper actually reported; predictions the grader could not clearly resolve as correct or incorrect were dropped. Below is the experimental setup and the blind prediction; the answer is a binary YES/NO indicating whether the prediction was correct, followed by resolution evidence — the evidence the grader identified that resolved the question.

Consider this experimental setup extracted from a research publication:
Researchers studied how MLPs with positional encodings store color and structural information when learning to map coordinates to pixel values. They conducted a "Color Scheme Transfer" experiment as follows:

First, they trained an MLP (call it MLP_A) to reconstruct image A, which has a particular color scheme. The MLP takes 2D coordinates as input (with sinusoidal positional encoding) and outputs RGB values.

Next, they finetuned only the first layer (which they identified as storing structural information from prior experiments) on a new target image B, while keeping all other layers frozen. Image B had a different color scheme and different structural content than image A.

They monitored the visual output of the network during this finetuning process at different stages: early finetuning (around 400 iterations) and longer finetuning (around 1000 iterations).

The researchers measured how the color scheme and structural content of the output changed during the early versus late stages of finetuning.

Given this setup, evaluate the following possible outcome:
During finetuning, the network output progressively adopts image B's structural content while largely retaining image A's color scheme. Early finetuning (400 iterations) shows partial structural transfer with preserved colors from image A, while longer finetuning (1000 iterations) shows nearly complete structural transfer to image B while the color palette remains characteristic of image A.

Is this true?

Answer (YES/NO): NO